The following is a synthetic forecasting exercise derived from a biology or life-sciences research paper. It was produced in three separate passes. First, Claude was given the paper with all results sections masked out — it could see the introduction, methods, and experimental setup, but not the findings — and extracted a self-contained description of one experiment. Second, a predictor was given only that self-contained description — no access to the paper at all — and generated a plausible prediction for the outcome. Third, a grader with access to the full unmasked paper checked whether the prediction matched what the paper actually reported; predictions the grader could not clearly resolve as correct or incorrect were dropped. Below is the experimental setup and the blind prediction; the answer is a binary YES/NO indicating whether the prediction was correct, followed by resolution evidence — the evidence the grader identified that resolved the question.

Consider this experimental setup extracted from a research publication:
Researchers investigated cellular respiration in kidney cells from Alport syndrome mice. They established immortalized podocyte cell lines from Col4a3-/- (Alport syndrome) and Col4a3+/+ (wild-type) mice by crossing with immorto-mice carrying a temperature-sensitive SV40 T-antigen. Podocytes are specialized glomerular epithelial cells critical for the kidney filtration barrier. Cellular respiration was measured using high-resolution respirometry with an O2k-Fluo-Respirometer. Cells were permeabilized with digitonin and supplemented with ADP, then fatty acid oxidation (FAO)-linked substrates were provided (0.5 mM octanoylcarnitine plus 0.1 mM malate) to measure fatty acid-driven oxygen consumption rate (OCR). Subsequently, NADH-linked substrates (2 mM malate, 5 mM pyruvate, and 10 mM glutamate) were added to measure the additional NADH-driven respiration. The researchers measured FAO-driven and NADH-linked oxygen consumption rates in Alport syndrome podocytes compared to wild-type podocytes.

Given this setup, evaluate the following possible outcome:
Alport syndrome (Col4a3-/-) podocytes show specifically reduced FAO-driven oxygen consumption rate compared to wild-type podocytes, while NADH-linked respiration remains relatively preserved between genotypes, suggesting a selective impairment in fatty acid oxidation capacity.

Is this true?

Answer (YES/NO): NO